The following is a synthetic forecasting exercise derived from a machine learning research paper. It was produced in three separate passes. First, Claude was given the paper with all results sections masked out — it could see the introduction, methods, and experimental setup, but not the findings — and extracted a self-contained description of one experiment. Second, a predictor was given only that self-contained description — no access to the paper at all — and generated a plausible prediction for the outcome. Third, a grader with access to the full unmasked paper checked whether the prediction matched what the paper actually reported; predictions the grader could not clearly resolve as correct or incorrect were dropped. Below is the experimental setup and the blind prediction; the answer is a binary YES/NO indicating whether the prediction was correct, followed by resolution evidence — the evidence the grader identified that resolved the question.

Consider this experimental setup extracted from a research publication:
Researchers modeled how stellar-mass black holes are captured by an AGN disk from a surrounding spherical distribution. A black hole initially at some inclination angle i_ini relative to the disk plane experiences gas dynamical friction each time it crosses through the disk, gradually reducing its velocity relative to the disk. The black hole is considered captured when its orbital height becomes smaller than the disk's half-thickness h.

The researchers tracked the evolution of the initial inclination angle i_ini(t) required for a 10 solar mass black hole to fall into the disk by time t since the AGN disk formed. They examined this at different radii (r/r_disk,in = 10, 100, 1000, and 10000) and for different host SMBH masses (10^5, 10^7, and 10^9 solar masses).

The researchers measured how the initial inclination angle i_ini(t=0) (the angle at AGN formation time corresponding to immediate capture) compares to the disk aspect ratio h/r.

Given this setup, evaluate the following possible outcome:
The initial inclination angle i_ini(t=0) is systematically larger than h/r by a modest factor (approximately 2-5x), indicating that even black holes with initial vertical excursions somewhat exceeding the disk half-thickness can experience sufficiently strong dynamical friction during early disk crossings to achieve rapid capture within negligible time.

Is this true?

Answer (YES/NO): NO